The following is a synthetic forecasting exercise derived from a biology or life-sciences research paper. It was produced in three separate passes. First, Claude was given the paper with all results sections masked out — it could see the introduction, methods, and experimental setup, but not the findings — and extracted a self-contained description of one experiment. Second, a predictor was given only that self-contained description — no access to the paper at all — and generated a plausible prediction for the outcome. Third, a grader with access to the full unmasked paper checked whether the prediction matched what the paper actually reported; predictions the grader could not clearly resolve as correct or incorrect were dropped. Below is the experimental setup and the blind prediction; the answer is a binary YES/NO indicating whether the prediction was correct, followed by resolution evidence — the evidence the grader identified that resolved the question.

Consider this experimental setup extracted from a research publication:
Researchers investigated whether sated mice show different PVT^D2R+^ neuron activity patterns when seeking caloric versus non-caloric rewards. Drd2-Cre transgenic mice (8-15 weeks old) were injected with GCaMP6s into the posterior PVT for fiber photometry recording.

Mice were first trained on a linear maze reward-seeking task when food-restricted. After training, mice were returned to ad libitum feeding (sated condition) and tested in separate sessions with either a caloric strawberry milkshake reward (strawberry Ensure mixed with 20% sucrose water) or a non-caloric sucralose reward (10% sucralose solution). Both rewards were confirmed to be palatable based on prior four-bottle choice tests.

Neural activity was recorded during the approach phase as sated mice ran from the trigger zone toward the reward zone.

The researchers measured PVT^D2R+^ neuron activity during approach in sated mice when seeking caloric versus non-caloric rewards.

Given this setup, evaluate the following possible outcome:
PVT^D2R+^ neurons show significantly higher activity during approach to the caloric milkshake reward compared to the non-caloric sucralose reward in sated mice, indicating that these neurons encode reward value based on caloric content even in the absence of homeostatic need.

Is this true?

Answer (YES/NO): NO